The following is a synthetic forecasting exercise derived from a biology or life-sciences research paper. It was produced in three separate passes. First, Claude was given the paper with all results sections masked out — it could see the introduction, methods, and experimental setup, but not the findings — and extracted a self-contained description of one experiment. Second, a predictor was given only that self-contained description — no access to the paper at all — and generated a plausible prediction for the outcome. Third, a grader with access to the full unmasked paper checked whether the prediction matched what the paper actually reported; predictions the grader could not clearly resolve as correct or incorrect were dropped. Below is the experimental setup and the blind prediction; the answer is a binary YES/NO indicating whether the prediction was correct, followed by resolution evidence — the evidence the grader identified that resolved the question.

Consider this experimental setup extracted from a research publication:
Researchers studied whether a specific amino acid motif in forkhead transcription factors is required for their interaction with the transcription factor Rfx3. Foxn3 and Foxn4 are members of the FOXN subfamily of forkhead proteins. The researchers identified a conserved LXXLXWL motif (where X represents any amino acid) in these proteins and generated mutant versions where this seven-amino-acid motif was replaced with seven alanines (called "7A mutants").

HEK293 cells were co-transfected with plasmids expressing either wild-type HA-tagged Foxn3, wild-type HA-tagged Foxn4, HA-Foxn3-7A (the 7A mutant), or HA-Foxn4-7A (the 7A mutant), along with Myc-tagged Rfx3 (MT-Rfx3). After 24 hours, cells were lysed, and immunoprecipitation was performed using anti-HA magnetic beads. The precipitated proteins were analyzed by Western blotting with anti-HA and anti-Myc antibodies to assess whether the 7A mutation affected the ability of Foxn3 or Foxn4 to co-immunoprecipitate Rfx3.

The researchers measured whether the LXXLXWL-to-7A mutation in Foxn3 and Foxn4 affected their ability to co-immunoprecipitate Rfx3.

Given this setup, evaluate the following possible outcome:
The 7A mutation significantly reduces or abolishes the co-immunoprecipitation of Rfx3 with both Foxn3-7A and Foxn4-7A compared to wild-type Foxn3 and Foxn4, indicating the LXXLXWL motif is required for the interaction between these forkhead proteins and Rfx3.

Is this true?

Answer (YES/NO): YES